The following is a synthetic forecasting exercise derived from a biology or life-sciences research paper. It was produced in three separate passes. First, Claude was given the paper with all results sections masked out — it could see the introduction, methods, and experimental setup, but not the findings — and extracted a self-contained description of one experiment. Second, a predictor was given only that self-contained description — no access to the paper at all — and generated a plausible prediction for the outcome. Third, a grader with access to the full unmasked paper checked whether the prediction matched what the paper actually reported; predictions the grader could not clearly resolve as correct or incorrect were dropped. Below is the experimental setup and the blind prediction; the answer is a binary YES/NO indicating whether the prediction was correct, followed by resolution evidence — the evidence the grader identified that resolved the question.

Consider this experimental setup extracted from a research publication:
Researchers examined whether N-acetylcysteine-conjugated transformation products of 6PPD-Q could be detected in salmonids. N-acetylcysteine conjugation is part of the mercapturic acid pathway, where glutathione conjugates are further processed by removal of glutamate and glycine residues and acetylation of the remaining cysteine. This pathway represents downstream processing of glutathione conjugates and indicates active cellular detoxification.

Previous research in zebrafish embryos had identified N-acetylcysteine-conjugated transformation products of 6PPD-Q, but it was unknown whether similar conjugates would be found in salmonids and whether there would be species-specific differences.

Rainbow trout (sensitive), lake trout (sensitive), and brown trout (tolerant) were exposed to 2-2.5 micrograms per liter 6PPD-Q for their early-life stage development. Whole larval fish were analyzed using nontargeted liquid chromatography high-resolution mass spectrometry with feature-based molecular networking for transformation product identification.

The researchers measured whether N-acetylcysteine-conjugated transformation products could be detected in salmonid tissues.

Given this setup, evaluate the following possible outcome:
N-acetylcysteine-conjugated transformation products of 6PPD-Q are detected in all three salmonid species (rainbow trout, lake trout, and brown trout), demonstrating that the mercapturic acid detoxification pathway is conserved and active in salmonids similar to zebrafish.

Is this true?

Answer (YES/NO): NO